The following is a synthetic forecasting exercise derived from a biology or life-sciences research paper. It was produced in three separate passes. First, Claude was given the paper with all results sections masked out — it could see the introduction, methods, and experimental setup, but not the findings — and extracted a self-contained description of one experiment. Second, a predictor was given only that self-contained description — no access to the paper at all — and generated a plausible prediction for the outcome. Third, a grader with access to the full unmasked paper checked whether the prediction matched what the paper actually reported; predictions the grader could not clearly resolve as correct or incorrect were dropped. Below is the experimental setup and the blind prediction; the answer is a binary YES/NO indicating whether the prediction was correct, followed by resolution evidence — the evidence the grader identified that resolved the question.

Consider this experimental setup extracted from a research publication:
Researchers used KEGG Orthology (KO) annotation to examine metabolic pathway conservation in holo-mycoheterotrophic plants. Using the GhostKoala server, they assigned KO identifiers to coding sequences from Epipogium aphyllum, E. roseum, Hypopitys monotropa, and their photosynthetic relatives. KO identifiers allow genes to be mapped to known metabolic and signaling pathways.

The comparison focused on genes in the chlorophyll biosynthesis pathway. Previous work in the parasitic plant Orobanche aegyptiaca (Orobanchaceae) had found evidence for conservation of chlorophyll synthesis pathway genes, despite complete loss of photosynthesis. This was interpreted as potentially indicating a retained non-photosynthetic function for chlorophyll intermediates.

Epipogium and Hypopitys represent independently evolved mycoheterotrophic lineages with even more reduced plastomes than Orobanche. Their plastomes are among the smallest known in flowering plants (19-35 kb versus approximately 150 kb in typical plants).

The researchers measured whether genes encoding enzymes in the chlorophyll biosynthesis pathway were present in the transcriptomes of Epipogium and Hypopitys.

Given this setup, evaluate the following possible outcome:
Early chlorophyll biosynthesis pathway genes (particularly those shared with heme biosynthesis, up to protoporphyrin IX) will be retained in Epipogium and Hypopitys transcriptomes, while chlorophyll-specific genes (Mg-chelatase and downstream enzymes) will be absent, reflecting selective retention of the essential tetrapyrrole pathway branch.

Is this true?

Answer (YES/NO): NO